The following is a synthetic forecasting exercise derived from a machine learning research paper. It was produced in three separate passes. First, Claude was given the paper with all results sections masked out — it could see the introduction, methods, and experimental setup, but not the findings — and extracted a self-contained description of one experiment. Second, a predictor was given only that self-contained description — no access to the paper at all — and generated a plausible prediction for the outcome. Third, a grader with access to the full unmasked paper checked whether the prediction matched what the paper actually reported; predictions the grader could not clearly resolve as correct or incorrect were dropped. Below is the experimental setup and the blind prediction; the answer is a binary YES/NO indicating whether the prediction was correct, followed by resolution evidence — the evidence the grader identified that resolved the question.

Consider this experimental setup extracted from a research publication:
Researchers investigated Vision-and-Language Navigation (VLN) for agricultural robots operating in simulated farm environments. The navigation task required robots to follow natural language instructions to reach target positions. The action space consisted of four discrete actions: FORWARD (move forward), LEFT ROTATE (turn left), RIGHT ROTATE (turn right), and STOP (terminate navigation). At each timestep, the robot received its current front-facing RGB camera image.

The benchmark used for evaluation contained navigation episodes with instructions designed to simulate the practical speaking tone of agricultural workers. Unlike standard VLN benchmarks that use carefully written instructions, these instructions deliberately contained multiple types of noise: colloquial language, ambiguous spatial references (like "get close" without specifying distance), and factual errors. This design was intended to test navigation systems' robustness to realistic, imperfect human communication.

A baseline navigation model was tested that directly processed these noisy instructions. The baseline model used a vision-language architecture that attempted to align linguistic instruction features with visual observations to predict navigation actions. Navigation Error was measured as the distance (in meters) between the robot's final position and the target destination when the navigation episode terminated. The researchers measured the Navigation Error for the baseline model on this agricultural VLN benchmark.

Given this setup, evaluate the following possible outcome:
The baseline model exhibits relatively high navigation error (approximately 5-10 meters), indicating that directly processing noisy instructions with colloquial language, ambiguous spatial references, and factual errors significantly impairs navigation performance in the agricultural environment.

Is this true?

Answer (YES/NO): NO